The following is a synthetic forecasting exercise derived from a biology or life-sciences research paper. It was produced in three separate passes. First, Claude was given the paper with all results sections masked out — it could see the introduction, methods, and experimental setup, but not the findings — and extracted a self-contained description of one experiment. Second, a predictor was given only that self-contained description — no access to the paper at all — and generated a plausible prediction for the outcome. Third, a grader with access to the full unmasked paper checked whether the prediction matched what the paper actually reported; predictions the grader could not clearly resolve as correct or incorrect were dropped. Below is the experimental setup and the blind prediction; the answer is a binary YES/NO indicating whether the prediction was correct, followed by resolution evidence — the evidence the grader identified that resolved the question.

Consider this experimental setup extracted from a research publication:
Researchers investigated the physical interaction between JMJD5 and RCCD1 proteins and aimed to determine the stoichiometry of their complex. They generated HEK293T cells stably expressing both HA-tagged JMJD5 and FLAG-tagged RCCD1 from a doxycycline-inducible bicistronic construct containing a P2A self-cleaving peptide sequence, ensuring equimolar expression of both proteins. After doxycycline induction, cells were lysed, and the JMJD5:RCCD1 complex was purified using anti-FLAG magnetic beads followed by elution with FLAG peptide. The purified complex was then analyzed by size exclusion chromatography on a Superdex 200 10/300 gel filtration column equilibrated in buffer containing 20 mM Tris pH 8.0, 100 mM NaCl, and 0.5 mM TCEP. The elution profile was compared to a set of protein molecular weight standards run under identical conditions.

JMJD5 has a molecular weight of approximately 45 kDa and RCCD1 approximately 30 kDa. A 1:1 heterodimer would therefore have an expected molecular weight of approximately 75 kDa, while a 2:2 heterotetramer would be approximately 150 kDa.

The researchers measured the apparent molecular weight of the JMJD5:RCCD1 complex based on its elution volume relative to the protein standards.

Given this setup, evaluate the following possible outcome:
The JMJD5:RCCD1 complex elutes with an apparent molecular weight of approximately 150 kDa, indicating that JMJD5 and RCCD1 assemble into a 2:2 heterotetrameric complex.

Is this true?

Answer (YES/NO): NO